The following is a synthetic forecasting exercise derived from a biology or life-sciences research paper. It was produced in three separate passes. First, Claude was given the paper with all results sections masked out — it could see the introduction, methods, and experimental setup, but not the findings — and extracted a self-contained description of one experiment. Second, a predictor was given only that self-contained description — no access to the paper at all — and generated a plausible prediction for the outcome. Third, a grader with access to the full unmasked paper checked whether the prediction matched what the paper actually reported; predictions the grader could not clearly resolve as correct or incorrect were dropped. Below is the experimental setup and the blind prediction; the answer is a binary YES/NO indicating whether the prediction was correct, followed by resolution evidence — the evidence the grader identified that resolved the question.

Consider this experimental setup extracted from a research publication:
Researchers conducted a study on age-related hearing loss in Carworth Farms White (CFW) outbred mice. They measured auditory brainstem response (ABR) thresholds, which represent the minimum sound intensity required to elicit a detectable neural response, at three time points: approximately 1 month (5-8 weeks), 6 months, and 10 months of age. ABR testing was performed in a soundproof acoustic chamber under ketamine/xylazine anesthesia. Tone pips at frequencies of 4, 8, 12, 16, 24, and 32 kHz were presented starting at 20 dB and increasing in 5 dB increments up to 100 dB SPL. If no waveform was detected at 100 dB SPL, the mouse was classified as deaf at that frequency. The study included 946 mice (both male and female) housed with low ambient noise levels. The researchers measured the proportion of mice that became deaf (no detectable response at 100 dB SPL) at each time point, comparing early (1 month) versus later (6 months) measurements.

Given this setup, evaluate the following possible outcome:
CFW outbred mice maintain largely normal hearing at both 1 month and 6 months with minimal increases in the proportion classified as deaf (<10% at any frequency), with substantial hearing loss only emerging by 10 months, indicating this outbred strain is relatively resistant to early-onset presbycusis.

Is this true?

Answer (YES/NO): NO